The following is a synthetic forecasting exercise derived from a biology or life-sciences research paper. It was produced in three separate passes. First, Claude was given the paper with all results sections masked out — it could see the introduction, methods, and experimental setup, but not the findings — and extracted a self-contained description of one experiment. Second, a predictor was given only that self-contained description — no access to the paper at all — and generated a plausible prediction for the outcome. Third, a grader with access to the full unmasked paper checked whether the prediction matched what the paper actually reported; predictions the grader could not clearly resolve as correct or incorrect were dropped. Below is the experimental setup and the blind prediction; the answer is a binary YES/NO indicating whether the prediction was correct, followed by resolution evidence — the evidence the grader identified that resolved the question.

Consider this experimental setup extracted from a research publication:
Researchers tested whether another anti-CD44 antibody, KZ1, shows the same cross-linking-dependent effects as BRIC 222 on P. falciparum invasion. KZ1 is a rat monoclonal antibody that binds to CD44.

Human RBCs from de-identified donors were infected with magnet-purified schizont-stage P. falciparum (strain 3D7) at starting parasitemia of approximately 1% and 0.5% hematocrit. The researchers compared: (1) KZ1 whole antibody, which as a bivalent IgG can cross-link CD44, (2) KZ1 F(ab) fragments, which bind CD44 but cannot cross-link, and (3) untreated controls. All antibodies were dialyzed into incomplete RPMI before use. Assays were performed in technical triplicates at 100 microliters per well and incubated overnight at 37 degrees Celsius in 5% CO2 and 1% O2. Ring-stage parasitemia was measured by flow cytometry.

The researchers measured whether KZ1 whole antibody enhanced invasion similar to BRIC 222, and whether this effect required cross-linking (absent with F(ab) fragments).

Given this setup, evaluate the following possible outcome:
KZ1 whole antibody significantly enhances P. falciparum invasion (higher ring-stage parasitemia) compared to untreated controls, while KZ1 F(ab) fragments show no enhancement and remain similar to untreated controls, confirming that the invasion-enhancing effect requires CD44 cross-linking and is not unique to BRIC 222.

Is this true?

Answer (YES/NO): NO